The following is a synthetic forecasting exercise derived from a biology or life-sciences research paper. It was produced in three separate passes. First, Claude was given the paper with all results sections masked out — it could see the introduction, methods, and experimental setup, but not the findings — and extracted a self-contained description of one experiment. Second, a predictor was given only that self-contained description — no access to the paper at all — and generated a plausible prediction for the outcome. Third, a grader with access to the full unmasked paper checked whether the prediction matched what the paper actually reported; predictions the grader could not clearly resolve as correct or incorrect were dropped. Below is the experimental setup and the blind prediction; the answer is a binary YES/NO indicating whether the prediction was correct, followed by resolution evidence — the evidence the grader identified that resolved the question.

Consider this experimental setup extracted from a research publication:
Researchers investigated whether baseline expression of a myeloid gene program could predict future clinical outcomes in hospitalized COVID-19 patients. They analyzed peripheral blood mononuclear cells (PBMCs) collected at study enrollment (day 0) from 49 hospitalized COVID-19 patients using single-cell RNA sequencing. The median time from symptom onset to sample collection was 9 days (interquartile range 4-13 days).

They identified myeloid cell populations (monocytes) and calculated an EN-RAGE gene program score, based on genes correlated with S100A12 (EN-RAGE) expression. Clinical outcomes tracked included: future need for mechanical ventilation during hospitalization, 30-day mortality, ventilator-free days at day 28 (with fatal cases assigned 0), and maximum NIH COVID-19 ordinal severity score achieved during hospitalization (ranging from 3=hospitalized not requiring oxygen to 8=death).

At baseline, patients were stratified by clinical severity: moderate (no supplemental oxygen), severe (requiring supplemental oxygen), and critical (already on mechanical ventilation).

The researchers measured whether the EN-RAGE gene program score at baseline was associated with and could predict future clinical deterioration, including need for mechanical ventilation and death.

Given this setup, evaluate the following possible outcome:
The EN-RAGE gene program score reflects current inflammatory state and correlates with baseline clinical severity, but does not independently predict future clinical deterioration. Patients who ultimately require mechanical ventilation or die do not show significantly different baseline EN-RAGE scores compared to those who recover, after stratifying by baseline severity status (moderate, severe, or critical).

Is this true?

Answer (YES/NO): YES